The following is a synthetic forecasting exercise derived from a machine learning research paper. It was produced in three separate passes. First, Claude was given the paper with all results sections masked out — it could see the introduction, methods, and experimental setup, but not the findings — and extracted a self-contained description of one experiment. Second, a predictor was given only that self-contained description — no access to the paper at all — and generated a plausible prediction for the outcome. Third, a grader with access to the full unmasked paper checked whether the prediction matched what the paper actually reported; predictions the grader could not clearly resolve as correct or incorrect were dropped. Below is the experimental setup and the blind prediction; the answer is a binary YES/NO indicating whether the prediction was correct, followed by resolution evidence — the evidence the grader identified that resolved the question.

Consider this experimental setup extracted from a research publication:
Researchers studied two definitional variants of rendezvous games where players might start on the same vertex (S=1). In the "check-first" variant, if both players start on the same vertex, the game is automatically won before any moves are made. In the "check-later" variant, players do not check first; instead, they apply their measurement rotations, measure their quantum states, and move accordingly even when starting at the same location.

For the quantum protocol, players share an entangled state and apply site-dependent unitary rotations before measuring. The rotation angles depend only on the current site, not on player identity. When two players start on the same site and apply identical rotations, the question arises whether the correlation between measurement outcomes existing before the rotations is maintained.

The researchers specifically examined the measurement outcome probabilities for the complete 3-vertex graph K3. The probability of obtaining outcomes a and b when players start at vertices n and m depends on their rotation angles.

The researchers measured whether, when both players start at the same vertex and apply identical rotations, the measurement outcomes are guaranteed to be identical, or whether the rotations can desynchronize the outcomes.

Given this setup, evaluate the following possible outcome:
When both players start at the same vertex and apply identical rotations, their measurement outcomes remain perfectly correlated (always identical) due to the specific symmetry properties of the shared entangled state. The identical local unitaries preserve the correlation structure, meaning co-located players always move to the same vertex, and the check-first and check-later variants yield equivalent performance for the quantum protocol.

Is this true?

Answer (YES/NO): YES